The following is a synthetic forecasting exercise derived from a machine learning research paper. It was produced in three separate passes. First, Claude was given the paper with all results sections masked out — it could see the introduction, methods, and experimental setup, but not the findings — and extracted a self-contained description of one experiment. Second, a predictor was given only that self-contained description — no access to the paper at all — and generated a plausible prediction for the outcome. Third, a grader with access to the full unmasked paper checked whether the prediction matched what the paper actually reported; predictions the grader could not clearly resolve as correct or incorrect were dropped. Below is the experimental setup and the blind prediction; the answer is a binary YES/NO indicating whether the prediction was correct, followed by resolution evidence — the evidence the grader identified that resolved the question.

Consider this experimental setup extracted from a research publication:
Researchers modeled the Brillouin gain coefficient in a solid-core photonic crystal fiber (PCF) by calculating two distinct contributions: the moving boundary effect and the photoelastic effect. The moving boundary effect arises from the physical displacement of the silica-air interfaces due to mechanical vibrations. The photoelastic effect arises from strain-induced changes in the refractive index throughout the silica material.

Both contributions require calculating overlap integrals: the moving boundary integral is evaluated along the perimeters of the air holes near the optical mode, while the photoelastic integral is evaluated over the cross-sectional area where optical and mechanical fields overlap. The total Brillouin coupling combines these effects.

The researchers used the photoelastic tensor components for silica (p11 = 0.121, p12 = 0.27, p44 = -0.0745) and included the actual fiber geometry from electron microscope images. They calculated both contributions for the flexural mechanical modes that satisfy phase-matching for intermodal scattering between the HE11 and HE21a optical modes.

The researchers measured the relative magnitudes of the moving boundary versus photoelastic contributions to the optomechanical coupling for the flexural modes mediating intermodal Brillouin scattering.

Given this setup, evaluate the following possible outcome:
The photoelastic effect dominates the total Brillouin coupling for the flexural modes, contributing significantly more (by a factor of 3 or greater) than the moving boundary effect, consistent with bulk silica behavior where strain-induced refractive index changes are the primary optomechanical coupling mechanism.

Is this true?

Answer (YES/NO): NO